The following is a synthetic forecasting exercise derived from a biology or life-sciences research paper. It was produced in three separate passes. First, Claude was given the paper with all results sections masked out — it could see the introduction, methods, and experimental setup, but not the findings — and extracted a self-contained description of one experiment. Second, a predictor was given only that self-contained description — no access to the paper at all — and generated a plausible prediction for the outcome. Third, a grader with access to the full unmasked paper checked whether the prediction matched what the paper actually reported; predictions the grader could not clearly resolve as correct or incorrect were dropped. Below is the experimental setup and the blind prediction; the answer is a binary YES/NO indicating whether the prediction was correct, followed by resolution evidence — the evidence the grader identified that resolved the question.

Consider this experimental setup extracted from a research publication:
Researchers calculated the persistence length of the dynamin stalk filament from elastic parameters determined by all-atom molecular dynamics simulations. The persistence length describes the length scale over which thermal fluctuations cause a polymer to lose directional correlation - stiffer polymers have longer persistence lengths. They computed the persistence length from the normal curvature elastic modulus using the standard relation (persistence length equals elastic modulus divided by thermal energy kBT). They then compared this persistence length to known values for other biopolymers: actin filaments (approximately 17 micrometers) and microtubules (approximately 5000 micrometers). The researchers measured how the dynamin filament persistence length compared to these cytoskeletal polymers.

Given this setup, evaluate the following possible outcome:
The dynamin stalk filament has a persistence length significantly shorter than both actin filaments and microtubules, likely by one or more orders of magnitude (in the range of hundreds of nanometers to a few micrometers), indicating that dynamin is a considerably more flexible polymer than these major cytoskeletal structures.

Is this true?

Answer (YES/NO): YES